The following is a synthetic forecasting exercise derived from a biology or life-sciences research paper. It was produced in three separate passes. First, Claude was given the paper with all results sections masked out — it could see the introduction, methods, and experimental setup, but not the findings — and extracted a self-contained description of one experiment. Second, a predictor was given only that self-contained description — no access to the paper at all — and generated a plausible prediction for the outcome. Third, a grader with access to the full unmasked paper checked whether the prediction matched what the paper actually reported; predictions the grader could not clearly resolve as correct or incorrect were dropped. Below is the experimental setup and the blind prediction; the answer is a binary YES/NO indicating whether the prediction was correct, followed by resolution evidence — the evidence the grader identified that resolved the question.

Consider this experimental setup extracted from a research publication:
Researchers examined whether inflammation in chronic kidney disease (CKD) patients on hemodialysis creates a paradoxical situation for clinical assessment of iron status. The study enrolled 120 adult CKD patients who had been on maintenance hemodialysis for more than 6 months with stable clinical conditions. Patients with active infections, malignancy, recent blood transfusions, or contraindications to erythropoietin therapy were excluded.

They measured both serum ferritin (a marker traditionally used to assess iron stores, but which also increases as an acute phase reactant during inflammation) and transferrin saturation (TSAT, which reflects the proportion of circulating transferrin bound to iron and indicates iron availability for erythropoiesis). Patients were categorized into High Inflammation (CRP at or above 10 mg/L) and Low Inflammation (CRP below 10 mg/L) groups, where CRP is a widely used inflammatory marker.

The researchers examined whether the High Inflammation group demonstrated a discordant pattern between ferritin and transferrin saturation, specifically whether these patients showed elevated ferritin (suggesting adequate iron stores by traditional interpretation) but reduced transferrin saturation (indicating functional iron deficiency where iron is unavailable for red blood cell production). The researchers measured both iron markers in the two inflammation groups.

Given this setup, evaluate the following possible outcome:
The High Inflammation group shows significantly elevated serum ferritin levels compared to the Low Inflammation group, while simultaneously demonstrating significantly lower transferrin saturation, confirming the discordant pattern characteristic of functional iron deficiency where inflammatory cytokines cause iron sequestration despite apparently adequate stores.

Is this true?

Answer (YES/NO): NO